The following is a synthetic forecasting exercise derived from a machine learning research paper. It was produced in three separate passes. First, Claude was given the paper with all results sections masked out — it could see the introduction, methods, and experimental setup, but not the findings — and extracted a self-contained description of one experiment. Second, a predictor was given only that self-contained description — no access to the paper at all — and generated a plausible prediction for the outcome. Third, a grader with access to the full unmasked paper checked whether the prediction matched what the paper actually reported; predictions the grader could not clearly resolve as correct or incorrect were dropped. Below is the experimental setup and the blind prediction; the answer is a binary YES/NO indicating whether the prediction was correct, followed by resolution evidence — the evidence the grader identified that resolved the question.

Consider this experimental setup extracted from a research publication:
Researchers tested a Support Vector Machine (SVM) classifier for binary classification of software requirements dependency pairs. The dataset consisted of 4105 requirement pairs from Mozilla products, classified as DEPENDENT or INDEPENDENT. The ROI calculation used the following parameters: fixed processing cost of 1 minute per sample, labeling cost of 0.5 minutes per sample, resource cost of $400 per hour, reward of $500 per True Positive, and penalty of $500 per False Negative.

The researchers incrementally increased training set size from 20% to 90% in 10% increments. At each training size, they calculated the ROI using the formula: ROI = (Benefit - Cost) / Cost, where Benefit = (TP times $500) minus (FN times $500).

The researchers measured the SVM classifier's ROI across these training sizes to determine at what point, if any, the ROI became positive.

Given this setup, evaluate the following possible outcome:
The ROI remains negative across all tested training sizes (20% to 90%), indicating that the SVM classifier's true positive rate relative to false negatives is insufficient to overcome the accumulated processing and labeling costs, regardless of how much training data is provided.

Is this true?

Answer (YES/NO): NO